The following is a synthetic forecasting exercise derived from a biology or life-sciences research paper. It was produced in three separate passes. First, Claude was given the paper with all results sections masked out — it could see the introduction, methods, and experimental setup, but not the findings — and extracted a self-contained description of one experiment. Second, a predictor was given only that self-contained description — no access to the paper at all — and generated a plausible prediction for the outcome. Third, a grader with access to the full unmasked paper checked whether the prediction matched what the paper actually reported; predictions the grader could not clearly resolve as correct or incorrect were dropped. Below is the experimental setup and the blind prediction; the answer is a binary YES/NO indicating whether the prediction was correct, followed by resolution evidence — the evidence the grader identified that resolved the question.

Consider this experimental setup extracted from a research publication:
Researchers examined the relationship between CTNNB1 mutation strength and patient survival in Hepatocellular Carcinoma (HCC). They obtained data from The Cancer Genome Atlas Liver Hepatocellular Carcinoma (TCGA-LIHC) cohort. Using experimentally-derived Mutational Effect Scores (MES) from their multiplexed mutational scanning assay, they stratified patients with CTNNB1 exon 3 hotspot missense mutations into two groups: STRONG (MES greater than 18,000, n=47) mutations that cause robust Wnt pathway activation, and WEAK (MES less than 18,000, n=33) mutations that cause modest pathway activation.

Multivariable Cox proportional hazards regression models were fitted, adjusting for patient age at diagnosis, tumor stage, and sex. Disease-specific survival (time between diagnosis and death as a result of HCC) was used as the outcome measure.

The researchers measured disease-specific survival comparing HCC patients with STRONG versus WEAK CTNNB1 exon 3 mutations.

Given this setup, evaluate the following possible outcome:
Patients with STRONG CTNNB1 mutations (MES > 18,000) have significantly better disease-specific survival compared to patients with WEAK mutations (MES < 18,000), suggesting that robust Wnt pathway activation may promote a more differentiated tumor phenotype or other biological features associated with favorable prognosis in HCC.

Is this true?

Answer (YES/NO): YES